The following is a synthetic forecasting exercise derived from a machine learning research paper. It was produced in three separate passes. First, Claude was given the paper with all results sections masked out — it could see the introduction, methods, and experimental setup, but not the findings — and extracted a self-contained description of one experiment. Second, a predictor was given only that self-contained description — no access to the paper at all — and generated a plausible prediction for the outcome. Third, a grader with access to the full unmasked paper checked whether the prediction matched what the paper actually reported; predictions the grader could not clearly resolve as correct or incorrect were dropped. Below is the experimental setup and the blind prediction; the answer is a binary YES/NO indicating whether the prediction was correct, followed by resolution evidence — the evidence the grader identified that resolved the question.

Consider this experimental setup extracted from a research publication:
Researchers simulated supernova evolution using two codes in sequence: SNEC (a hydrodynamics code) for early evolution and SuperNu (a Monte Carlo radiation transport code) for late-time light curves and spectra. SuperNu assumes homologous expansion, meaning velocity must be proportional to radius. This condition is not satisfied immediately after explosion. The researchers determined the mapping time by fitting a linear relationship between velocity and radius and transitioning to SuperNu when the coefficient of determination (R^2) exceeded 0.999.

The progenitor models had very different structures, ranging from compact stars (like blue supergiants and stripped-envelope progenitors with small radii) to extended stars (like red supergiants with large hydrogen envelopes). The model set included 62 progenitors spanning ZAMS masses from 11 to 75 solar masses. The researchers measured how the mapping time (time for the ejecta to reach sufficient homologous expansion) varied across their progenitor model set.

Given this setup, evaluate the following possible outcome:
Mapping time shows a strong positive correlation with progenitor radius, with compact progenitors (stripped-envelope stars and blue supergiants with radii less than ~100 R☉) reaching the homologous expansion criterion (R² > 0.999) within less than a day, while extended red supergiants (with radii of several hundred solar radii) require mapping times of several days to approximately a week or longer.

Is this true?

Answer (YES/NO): NO